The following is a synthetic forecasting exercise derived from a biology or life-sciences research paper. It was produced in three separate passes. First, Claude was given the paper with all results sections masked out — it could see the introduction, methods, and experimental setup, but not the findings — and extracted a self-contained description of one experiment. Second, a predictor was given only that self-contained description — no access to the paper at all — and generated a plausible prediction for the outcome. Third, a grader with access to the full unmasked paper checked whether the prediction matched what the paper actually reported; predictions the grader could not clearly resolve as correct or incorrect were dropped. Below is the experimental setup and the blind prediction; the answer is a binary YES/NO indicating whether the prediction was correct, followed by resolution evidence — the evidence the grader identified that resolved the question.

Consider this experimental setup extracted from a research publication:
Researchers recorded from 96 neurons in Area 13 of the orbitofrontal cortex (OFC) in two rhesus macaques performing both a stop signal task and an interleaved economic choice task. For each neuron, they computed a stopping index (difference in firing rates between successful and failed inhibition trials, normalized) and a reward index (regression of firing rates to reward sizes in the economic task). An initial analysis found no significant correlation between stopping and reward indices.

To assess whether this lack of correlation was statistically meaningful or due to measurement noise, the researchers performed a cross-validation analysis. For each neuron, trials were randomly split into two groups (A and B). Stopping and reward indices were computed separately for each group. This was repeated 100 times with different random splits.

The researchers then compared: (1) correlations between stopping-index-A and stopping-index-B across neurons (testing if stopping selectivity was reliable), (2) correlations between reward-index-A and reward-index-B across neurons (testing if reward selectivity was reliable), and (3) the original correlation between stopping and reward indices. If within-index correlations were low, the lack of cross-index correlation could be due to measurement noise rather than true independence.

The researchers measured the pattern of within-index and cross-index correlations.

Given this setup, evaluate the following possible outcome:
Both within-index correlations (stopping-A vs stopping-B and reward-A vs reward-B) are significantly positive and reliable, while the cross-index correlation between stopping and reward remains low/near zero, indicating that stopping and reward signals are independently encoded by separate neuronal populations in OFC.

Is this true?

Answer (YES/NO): YES